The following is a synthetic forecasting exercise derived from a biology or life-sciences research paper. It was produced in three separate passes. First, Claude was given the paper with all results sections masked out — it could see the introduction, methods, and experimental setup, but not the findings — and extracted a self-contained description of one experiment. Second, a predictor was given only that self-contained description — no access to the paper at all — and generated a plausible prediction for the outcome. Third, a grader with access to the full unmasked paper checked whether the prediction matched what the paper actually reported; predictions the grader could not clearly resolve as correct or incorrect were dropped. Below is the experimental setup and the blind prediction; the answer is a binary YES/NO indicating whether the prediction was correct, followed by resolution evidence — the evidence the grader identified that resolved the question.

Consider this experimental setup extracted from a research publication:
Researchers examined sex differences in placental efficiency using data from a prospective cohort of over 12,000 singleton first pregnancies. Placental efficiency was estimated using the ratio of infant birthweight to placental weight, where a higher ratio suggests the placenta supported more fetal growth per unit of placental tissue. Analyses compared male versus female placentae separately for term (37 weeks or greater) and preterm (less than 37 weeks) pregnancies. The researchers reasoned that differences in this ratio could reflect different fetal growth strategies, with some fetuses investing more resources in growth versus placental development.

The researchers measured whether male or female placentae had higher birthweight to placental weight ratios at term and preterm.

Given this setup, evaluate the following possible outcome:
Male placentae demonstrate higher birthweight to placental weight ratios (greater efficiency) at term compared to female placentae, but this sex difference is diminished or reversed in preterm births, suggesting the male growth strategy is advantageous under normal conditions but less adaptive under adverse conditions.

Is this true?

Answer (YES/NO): NO